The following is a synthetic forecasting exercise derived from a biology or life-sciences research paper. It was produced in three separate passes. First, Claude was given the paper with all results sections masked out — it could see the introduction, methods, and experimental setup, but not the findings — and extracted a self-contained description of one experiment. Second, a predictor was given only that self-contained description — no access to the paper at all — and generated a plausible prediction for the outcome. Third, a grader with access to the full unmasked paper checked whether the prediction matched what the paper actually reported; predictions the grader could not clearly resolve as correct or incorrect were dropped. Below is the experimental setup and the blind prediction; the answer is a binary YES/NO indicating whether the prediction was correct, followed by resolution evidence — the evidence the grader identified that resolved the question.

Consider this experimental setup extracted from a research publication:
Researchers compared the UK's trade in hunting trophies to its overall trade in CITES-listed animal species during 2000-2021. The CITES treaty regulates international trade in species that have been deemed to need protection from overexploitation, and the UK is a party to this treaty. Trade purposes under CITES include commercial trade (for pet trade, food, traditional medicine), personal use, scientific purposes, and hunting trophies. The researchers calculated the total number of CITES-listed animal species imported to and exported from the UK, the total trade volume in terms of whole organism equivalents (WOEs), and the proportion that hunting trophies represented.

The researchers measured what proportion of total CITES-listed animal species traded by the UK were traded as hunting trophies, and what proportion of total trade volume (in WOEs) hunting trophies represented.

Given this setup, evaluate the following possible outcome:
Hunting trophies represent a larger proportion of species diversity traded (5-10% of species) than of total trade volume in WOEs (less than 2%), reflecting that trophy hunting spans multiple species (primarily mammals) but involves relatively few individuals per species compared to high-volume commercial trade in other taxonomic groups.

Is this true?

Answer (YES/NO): NO